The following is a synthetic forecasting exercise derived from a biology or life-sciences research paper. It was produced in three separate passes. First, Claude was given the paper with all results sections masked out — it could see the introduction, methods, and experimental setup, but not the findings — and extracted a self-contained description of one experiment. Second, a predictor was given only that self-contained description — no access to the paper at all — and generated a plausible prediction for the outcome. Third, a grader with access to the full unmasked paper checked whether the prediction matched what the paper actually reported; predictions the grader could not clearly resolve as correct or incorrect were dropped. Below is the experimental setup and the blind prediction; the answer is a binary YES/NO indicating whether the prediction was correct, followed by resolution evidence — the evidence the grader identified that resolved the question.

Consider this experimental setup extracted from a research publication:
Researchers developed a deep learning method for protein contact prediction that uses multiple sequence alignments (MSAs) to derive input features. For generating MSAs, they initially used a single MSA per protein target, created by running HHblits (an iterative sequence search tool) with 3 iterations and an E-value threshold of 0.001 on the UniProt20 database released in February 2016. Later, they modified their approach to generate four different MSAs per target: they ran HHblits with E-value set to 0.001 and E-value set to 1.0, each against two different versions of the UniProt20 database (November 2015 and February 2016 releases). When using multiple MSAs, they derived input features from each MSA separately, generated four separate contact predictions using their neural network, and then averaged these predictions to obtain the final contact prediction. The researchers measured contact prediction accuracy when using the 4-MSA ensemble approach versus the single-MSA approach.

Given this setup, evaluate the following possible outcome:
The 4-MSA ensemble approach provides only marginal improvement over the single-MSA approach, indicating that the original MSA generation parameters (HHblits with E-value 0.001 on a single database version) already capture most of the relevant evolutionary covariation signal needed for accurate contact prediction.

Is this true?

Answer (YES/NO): YES